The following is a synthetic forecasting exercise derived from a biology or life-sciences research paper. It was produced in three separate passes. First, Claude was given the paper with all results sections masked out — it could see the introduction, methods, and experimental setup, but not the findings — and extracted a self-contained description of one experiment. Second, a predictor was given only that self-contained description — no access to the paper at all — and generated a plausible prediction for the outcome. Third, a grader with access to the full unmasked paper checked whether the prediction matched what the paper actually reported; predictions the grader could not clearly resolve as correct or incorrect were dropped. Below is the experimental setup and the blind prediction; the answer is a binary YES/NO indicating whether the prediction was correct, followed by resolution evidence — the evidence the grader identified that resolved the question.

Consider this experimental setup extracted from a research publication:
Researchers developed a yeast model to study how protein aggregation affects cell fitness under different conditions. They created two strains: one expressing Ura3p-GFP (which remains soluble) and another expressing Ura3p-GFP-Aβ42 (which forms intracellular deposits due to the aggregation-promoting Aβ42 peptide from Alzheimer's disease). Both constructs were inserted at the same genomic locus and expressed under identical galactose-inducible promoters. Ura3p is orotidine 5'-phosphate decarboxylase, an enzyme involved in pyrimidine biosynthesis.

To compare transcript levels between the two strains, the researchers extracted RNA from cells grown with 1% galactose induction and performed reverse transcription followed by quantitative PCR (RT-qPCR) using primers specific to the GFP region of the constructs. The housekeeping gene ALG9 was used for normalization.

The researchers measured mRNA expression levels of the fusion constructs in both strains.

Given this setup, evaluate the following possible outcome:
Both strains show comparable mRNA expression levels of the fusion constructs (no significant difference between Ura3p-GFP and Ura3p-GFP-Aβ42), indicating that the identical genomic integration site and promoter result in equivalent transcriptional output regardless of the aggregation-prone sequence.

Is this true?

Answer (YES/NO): YES